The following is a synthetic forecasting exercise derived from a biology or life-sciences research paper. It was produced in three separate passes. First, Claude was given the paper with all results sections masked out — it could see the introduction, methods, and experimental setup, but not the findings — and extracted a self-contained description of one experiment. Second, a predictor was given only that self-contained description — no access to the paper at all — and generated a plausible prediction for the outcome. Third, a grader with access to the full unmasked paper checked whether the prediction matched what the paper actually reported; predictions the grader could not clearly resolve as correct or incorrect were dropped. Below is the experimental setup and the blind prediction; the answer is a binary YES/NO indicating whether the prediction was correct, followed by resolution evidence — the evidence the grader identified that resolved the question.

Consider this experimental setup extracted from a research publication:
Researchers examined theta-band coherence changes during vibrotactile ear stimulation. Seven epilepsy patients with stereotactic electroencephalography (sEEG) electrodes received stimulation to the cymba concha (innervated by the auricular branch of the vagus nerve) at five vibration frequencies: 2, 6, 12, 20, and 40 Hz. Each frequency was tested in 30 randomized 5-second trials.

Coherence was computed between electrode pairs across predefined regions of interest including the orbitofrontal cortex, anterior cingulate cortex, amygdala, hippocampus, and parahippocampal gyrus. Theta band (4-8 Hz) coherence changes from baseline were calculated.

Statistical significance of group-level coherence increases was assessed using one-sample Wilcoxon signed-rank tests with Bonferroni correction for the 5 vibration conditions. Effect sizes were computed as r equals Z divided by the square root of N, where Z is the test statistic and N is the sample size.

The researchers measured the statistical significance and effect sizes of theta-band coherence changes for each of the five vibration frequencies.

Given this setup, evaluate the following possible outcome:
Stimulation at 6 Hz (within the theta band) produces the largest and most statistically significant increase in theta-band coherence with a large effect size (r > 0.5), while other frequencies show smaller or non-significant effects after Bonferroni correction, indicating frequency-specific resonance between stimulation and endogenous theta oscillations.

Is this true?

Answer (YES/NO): NO